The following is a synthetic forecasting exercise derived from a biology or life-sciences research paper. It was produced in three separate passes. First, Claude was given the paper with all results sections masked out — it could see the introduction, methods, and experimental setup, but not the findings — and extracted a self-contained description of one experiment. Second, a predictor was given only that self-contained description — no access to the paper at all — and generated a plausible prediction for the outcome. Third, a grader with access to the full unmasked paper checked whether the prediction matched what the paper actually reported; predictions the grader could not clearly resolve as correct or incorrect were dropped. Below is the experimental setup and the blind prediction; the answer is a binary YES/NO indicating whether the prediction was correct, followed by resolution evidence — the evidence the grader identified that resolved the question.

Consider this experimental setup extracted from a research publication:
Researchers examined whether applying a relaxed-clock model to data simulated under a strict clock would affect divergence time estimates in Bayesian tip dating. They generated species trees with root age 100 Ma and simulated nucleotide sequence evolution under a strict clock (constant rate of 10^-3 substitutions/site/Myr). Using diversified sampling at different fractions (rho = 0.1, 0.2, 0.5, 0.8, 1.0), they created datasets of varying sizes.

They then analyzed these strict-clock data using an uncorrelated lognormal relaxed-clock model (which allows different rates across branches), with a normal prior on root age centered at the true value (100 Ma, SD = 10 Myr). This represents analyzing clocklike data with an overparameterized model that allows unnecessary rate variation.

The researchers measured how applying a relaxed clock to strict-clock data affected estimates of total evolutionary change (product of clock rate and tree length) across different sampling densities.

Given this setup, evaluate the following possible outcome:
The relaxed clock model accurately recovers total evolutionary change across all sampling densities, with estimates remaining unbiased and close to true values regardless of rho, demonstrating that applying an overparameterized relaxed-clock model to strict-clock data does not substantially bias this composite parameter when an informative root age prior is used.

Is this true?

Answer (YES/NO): YES